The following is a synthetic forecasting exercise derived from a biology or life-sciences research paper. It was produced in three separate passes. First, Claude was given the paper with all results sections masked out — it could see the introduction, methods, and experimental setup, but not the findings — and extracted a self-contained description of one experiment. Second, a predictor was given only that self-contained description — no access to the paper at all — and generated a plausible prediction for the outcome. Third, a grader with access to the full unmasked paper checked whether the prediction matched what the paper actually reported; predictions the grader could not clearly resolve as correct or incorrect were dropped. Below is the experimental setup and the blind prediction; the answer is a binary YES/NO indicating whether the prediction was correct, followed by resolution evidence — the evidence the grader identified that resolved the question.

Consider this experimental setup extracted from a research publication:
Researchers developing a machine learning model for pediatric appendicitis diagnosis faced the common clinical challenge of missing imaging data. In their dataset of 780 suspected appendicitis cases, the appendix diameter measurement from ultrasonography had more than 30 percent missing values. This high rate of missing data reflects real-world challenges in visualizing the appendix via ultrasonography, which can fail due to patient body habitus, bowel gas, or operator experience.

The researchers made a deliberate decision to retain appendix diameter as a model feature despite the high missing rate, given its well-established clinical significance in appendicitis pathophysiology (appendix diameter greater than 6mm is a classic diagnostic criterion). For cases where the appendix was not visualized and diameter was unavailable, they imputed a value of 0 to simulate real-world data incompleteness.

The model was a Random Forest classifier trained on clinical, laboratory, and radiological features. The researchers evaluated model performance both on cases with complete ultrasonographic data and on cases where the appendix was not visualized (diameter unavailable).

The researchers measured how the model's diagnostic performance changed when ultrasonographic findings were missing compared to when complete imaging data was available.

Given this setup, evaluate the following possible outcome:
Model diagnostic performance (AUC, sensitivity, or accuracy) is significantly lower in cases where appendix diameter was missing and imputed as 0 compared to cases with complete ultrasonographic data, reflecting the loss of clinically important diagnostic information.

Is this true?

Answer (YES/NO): NO